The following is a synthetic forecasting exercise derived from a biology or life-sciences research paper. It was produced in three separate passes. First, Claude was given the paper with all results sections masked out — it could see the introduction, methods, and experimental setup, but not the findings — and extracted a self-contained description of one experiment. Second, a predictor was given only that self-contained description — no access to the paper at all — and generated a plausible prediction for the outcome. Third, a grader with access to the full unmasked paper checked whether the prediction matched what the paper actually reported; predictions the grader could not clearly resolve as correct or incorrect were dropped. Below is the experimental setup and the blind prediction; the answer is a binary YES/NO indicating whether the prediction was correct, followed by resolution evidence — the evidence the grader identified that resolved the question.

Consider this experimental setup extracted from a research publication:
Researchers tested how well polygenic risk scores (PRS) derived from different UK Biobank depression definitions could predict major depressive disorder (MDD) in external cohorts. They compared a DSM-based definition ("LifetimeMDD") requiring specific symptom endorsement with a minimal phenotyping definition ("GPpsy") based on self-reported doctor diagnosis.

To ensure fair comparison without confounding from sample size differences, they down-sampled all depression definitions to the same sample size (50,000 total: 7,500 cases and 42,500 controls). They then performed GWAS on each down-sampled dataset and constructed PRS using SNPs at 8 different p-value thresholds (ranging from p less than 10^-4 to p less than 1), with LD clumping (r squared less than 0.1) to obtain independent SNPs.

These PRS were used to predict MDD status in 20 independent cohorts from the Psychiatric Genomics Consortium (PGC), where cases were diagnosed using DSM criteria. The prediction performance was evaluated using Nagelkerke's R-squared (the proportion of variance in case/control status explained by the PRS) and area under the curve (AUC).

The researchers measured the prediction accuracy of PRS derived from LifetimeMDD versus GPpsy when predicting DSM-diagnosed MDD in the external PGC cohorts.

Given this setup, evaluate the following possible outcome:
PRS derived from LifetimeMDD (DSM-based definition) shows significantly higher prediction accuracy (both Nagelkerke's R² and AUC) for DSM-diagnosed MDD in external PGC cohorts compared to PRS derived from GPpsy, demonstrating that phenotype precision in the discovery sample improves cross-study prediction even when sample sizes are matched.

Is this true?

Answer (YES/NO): YES